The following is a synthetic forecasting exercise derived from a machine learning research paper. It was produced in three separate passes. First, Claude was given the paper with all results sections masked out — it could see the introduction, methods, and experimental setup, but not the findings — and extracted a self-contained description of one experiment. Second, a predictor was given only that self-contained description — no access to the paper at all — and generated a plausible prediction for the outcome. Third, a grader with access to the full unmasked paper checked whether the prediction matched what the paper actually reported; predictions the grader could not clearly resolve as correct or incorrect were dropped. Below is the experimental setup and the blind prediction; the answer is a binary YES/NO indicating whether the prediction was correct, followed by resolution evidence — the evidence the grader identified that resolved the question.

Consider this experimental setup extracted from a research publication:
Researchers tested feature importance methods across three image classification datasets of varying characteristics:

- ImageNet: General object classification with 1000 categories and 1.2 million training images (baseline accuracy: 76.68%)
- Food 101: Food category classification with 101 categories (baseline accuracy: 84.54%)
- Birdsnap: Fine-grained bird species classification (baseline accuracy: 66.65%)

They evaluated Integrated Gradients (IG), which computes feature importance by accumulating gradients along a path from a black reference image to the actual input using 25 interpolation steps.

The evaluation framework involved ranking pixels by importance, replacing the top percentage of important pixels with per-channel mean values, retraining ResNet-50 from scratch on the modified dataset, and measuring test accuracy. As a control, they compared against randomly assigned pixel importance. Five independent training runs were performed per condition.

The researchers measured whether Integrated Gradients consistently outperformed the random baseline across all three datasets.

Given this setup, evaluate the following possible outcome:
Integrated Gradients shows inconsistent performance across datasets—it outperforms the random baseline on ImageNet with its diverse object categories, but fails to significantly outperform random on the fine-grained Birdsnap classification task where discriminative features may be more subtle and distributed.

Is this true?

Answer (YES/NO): NO